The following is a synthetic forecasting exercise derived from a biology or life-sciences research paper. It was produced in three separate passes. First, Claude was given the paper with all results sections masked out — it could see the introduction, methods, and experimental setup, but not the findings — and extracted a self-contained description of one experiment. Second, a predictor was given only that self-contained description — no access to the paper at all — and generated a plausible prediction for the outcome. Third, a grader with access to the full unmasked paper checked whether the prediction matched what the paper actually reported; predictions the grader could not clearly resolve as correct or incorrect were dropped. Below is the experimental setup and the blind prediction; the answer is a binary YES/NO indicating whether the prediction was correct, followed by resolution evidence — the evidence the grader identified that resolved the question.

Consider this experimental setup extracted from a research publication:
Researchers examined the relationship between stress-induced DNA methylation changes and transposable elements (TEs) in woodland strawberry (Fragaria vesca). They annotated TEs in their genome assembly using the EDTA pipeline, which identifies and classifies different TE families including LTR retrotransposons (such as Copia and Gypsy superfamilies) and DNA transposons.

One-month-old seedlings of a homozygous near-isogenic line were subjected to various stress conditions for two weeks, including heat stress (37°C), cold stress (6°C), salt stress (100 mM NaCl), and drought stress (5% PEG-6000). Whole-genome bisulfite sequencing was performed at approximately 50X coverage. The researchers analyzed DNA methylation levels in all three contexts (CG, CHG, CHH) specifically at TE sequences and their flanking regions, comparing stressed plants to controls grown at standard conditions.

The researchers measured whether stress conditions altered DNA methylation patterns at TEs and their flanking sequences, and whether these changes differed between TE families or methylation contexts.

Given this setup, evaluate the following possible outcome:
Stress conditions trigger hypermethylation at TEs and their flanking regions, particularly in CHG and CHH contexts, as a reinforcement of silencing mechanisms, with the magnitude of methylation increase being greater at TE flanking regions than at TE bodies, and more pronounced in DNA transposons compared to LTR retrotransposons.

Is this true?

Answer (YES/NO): NO